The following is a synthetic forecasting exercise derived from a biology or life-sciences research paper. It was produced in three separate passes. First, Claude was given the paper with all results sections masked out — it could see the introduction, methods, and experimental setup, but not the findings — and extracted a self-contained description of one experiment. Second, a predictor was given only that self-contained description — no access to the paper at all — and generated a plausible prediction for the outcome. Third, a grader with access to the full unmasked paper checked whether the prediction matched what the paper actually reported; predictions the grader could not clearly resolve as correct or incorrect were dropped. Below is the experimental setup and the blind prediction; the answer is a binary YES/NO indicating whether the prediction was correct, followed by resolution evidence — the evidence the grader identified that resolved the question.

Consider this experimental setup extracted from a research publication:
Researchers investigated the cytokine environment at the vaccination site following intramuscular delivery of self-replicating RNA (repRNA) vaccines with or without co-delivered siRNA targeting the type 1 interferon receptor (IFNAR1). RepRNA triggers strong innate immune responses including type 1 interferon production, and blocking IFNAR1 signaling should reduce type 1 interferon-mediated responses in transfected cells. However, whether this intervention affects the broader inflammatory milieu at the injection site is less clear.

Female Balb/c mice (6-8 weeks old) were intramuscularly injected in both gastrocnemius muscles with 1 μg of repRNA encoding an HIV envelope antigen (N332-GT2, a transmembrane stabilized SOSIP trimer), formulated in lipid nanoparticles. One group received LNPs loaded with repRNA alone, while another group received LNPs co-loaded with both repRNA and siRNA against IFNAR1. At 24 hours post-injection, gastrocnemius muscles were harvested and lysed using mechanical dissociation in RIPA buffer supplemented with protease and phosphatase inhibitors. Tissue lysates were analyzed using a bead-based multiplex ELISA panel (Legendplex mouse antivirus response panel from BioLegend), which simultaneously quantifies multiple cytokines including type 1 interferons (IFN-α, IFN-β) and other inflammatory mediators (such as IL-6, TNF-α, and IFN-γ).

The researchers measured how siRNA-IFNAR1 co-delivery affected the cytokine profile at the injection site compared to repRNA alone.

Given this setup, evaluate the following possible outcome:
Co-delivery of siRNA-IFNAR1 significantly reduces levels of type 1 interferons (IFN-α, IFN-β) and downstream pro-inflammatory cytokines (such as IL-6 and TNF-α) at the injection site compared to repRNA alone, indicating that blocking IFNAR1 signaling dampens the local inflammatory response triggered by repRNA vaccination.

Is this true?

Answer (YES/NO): NO